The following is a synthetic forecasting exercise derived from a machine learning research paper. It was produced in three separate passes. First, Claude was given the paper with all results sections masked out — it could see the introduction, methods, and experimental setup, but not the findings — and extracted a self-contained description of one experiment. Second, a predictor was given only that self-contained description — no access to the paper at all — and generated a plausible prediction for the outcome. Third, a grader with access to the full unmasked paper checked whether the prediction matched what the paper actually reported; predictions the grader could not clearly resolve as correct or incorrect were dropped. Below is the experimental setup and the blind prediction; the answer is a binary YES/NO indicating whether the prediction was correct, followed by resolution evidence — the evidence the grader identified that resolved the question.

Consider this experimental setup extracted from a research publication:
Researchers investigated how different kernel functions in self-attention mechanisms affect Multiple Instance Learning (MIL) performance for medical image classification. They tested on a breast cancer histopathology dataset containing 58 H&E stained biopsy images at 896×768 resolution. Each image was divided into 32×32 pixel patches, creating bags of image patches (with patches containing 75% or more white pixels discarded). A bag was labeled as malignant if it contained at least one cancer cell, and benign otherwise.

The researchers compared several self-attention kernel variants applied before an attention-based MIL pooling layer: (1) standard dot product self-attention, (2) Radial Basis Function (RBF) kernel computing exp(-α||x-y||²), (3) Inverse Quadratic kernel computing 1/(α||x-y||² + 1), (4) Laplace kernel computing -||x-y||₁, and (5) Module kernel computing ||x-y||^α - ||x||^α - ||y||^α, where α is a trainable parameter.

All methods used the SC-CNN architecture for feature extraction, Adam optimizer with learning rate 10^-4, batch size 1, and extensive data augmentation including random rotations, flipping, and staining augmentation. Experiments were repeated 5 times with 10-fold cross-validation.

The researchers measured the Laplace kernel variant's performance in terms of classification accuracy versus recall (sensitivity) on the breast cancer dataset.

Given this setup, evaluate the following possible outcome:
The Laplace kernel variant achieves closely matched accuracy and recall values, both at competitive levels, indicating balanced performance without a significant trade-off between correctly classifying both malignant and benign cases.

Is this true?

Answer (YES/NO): NO